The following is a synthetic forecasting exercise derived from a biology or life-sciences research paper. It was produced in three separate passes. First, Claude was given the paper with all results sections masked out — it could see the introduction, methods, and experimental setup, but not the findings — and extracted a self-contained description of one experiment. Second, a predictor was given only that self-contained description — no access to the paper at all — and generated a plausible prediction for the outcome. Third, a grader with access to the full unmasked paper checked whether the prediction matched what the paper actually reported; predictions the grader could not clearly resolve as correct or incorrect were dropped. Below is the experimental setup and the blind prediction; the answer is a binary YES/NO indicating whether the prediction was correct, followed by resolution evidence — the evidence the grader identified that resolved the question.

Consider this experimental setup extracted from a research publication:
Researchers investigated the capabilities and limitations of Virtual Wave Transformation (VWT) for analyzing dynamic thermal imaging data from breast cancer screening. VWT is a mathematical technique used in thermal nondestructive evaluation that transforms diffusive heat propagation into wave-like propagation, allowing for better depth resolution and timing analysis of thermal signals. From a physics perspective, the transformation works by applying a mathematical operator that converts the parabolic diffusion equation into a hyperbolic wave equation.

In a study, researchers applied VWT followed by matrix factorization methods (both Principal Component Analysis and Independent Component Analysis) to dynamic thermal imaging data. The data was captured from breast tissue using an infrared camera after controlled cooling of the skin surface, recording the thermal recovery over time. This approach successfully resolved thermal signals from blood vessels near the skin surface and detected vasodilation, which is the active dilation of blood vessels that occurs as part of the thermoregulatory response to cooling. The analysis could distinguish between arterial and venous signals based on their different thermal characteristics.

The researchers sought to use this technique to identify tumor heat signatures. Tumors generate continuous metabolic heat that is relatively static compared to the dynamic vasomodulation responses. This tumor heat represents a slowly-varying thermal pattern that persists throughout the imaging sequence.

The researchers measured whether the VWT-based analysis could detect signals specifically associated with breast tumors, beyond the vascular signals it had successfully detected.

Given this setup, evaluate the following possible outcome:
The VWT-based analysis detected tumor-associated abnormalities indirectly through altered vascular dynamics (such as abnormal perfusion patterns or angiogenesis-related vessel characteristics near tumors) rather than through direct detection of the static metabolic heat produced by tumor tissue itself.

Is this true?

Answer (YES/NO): NO